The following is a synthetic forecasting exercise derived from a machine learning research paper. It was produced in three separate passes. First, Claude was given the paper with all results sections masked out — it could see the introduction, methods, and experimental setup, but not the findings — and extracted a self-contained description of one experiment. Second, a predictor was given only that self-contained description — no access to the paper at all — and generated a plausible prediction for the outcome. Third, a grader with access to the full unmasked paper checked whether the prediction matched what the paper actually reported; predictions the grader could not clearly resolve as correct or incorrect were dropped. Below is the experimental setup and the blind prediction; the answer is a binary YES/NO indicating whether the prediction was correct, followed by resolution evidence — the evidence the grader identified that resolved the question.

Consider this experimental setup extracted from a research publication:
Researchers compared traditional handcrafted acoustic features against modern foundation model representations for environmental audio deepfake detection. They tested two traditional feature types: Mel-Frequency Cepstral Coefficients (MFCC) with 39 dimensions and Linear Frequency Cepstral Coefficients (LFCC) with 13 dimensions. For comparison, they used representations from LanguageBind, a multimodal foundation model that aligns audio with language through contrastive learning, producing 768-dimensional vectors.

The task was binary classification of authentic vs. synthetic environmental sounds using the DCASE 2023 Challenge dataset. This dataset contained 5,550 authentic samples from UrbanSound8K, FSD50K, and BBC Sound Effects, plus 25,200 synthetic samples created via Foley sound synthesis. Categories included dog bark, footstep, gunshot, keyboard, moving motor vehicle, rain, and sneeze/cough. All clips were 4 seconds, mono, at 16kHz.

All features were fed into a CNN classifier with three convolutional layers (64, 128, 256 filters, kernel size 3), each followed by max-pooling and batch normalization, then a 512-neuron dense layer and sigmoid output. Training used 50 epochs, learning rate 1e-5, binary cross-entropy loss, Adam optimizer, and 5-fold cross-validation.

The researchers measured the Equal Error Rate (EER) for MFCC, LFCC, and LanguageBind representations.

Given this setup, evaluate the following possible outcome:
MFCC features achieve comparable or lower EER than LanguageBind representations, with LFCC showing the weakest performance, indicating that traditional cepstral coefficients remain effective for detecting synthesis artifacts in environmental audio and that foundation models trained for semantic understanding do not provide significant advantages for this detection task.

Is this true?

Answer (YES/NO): NO